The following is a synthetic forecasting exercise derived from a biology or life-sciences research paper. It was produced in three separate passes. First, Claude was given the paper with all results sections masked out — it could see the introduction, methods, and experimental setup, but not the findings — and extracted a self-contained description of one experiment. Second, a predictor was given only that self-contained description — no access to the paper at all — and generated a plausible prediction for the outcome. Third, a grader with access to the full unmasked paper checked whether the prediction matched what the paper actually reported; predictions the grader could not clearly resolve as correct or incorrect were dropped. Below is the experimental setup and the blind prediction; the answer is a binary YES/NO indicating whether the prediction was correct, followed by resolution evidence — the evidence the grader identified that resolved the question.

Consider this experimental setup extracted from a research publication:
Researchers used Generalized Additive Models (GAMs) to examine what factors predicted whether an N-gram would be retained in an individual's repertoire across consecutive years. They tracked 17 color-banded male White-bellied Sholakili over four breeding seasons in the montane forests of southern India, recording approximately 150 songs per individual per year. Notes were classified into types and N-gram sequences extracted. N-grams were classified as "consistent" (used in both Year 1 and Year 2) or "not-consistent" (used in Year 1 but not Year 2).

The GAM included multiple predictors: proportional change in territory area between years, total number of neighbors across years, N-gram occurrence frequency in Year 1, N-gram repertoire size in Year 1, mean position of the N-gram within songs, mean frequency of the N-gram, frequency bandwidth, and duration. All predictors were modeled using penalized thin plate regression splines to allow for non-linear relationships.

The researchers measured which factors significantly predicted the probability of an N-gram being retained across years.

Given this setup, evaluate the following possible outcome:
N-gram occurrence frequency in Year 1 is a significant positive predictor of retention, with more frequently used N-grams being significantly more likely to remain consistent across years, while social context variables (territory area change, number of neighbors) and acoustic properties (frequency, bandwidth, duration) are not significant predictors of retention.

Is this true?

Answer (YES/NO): NO